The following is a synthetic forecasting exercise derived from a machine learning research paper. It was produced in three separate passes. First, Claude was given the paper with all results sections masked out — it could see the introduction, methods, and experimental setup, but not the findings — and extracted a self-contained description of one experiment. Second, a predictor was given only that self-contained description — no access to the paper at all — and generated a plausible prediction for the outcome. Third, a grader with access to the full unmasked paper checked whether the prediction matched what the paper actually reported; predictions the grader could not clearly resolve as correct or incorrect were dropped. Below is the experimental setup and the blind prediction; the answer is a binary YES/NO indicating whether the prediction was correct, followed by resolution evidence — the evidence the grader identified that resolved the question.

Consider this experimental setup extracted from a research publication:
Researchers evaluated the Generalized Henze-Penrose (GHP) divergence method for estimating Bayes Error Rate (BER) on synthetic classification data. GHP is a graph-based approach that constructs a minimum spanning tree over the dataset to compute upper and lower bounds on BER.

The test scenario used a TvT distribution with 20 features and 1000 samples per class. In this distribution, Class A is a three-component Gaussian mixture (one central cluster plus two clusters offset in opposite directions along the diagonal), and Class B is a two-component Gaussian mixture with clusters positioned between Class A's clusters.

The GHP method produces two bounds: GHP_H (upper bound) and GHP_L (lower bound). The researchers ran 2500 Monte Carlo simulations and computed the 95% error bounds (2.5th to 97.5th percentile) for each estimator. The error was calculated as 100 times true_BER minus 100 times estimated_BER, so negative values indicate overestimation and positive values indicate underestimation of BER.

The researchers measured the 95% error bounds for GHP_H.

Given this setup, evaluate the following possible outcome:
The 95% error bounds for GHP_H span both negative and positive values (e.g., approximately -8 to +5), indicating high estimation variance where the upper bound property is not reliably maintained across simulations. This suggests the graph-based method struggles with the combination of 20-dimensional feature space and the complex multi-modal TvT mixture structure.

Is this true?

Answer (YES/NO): NO